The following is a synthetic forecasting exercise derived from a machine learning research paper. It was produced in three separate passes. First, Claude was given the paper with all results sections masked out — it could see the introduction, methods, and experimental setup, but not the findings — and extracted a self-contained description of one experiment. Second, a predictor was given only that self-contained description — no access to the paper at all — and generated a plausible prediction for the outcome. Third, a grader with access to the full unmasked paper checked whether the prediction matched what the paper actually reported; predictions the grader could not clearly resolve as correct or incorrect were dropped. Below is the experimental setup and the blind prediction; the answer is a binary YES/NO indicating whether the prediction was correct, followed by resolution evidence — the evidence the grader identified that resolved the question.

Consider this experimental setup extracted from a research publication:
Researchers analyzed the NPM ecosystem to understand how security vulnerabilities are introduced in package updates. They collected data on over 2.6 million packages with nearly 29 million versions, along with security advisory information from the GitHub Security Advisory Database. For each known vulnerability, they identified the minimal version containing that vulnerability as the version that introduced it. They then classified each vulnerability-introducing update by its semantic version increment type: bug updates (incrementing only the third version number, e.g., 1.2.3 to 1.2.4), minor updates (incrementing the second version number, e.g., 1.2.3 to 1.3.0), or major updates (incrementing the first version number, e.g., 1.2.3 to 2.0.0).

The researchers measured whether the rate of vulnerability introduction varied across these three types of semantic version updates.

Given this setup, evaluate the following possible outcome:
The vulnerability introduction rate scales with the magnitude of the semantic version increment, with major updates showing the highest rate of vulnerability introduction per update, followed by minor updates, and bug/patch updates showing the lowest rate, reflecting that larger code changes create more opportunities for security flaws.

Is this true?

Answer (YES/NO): YES